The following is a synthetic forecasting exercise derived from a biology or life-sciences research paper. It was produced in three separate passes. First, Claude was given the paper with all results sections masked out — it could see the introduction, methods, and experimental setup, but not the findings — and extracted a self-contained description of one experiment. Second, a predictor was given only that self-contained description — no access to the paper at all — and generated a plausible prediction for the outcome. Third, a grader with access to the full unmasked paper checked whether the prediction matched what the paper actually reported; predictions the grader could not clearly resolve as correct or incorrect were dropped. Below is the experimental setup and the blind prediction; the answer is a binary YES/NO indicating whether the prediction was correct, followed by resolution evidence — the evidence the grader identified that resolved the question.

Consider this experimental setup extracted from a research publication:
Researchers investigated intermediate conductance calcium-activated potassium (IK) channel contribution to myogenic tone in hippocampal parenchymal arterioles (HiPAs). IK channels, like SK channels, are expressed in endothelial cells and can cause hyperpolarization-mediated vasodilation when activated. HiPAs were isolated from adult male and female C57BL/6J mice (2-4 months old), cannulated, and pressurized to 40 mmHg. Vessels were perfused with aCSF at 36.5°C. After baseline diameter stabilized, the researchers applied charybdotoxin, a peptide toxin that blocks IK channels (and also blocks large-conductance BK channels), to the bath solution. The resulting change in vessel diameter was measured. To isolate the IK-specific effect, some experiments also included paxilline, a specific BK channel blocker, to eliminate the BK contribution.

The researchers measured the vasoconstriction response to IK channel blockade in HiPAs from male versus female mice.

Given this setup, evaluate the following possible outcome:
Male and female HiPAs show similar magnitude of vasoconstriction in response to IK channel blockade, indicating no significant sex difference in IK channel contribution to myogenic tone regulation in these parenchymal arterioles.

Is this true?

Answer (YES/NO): YES